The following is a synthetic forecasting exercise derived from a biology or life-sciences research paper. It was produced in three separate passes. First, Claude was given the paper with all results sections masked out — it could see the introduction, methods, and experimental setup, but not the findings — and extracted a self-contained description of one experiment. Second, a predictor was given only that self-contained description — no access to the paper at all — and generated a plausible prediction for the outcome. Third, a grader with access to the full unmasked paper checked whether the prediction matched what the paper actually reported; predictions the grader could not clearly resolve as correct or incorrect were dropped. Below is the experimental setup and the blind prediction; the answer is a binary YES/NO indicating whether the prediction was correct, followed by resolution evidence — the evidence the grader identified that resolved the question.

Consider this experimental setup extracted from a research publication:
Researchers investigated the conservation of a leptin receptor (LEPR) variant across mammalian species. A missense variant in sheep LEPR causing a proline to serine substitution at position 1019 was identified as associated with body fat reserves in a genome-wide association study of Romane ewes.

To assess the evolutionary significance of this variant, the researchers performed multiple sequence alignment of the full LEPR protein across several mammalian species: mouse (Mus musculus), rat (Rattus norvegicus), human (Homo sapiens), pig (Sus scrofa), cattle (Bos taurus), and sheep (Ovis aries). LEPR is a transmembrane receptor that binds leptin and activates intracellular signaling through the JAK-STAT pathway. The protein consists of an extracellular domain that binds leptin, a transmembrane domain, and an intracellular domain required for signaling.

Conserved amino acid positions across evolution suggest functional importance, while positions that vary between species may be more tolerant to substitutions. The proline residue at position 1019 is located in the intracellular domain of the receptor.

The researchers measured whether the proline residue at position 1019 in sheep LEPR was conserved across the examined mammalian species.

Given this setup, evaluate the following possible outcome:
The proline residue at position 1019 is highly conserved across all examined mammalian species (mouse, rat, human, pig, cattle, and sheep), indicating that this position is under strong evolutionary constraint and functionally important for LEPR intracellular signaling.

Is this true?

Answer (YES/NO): NO